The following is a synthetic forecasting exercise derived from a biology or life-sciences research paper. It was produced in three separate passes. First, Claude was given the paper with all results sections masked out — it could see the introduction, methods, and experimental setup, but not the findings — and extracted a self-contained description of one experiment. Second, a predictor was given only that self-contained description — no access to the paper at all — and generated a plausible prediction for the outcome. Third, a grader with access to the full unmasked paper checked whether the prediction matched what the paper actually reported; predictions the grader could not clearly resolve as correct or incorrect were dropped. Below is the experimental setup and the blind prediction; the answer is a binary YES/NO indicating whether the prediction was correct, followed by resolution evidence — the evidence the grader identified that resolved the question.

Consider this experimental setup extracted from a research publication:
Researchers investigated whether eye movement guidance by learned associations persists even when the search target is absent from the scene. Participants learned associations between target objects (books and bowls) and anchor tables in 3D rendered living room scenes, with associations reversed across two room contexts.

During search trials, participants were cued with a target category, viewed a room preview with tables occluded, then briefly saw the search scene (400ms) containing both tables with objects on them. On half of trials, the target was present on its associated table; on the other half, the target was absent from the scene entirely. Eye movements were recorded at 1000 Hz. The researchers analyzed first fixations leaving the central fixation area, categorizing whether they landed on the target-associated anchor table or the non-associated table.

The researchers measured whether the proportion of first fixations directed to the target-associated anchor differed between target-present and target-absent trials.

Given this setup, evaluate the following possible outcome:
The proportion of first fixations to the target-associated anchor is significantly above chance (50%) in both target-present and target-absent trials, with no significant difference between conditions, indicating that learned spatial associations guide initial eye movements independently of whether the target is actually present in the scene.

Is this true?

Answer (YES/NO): NO